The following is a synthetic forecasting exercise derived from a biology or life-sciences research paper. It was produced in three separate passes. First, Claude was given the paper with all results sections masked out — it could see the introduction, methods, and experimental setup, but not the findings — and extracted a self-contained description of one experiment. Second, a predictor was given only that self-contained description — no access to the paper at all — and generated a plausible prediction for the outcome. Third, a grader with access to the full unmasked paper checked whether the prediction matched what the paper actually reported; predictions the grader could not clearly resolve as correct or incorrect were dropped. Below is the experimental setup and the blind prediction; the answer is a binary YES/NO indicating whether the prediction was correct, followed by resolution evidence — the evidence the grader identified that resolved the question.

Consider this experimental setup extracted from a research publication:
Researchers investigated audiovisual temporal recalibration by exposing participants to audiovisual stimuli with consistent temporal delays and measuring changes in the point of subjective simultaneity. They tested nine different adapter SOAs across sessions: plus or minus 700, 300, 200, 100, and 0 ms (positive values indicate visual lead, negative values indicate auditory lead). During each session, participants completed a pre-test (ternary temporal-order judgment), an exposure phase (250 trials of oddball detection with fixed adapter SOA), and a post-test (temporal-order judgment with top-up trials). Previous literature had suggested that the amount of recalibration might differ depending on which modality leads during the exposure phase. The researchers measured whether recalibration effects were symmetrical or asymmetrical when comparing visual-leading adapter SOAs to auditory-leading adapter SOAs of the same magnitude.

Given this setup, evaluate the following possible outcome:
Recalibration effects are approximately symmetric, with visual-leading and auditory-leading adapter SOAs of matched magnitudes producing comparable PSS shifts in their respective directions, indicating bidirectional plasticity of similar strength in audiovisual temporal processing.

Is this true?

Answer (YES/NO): NO